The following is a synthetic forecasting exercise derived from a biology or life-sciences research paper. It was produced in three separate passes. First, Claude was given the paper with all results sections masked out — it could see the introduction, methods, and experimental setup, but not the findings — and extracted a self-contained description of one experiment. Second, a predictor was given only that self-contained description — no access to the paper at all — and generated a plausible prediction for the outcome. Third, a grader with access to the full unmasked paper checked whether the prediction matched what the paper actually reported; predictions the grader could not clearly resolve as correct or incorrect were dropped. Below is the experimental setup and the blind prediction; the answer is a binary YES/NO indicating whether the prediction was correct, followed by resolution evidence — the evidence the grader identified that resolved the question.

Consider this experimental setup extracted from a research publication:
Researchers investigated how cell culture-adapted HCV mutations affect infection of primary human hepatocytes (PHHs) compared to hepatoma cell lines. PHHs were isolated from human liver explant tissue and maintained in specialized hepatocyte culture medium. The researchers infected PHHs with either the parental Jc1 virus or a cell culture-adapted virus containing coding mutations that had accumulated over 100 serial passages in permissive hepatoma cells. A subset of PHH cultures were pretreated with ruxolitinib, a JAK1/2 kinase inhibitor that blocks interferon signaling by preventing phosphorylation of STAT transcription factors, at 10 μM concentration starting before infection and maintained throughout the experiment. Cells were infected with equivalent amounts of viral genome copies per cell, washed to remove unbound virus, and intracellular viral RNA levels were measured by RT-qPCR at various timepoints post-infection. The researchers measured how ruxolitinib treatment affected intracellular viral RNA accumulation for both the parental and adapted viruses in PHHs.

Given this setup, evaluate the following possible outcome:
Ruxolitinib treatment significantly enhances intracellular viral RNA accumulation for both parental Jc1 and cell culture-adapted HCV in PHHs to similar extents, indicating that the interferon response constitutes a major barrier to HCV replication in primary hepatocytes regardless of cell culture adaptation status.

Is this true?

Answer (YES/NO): NO